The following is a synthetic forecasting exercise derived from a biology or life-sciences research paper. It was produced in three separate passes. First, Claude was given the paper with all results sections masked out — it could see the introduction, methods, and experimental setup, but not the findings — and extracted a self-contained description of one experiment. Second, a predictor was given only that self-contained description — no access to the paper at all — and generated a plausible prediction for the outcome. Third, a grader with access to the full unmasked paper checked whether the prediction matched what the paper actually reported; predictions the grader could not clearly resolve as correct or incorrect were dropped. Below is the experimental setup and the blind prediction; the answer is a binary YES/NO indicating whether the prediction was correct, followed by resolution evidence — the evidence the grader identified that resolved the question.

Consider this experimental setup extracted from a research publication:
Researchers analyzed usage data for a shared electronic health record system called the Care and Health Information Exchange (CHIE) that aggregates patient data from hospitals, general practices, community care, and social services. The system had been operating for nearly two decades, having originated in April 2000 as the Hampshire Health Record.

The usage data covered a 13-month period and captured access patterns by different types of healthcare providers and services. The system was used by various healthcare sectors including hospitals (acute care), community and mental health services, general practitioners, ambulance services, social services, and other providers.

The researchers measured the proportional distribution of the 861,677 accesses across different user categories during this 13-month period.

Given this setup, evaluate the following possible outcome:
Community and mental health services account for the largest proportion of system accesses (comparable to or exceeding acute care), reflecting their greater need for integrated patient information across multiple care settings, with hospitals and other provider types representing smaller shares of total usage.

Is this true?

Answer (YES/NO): NO